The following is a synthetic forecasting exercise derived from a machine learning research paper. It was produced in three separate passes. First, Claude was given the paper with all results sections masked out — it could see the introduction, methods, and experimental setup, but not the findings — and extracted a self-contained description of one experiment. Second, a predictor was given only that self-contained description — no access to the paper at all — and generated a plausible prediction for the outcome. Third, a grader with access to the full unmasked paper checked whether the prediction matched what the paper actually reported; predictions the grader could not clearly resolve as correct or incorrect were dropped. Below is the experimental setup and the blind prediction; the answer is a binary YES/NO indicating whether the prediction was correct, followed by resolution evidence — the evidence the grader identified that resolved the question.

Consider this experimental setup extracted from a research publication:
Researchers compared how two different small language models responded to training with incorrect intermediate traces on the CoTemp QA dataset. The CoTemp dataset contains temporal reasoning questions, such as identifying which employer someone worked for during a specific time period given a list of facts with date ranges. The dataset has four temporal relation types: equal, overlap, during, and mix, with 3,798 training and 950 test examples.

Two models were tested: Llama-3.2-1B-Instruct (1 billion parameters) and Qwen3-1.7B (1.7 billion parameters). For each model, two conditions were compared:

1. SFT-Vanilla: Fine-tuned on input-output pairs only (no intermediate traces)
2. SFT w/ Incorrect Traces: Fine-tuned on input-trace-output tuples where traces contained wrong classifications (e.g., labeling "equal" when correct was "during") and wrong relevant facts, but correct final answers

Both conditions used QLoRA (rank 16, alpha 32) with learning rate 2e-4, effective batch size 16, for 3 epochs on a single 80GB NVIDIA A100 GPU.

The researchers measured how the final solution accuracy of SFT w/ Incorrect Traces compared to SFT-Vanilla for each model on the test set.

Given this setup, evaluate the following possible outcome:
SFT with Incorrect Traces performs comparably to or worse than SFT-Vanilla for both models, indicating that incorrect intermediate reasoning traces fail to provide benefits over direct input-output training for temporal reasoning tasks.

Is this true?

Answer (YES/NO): NO